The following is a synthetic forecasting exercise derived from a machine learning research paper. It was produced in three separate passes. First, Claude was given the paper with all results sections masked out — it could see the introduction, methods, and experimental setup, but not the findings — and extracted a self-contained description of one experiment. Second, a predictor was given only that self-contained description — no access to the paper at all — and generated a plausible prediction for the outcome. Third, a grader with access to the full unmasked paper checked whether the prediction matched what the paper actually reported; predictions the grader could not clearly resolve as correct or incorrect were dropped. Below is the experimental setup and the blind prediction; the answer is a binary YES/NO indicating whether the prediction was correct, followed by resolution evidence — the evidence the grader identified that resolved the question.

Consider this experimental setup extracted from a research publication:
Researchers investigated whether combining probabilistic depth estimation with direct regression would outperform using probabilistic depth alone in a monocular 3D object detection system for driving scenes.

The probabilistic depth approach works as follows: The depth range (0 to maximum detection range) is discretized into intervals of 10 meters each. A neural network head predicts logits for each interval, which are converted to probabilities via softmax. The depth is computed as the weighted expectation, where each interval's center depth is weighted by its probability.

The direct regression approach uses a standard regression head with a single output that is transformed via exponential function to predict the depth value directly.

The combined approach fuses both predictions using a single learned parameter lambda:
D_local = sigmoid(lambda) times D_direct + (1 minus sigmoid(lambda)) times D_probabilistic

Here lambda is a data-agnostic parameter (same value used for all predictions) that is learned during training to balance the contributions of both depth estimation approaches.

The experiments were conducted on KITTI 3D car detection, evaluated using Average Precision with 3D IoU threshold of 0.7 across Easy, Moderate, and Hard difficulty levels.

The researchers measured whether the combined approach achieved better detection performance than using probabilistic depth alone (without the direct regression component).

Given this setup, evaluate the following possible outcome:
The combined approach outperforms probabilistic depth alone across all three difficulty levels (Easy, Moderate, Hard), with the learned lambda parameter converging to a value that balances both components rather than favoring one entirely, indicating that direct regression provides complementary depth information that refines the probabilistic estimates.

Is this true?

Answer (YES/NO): YES